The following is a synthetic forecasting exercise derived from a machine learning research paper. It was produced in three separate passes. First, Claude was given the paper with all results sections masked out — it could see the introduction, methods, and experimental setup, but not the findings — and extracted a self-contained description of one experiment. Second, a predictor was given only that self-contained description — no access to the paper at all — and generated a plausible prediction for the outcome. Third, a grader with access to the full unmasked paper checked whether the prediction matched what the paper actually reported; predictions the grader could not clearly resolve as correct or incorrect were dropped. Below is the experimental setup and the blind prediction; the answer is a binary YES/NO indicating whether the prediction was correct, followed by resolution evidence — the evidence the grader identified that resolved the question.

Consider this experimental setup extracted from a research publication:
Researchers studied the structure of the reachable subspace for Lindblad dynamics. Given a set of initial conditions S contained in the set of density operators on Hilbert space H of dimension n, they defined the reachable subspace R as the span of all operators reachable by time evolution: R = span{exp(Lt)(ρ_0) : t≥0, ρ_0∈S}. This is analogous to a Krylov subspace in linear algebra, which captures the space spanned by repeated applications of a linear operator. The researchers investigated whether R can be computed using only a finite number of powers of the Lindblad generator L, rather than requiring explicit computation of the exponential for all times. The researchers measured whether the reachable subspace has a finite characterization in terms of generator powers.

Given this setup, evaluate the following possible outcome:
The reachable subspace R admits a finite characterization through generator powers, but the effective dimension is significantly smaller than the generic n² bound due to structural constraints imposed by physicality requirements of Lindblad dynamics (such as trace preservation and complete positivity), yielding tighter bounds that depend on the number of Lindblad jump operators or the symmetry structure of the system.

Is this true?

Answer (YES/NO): NO